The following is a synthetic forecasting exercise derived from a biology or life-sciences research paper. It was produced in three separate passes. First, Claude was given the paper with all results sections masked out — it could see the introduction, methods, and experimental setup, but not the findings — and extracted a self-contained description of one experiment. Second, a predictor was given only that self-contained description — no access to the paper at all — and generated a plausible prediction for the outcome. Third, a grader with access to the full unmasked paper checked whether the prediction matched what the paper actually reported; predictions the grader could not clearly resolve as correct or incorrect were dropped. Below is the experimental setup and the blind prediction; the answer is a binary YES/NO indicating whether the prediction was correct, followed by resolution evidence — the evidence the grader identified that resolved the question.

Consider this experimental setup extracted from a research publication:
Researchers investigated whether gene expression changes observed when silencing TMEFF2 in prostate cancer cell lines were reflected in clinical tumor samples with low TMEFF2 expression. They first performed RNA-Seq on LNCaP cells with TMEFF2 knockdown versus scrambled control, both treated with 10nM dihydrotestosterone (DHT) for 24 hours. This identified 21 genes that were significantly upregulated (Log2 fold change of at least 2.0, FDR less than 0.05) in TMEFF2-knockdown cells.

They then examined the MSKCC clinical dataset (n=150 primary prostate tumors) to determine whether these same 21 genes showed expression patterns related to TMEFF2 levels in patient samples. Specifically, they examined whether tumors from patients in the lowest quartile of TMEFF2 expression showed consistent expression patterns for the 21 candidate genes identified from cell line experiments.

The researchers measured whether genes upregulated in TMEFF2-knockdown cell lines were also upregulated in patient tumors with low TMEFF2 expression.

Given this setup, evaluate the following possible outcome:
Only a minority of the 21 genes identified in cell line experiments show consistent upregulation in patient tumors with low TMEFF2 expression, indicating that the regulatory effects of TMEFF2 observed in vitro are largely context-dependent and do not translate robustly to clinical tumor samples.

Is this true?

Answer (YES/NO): NO